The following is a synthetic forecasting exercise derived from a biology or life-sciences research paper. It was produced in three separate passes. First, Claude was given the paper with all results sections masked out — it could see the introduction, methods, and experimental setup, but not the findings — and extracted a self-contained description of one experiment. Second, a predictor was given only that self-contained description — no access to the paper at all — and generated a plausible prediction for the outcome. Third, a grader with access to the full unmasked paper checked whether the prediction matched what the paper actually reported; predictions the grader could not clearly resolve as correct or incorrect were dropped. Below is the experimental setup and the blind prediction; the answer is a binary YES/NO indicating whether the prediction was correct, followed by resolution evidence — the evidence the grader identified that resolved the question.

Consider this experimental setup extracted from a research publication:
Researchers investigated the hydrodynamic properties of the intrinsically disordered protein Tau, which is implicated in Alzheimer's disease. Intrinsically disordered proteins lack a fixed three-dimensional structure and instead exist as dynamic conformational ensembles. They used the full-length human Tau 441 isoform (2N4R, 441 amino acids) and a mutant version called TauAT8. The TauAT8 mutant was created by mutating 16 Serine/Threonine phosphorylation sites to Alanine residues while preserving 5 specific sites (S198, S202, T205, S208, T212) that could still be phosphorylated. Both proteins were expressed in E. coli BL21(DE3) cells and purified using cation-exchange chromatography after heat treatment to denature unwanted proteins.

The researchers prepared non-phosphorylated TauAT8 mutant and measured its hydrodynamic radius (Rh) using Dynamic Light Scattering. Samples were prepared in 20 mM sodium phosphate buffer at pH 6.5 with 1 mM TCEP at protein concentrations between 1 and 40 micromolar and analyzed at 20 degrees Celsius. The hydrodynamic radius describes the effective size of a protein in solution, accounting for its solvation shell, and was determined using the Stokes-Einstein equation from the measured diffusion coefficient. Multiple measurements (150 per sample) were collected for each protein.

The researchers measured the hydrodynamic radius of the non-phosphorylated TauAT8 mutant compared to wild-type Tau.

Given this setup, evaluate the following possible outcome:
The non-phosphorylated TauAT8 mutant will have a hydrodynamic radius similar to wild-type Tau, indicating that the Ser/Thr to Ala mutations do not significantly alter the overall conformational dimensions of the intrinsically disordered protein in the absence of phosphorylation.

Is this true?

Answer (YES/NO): YES